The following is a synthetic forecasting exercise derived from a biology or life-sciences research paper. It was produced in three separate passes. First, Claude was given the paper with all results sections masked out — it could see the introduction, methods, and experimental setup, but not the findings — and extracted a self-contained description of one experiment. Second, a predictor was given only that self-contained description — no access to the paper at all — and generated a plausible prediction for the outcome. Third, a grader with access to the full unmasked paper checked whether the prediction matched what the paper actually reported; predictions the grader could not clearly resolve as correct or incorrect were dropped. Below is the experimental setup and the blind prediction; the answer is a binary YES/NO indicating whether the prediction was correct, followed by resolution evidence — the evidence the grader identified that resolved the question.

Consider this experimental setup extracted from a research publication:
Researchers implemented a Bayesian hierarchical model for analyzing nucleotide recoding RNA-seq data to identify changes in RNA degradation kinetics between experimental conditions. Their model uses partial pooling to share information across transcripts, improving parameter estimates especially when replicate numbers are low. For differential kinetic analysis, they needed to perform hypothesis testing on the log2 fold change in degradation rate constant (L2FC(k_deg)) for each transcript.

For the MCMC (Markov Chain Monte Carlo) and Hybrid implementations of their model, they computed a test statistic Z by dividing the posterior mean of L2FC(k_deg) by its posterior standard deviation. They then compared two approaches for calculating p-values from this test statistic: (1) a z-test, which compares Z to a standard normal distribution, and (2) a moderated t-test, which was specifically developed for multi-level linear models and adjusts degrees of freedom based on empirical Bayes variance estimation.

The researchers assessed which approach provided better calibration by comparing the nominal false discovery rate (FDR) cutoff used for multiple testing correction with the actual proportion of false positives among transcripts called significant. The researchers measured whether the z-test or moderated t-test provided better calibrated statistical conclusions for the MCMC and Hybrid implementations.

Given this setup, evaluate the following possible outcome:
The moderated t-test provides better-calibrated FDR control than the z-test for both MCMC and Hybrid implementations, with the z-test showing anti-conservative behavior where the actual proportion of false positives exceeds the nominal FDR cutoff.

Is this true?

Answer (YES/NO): NO